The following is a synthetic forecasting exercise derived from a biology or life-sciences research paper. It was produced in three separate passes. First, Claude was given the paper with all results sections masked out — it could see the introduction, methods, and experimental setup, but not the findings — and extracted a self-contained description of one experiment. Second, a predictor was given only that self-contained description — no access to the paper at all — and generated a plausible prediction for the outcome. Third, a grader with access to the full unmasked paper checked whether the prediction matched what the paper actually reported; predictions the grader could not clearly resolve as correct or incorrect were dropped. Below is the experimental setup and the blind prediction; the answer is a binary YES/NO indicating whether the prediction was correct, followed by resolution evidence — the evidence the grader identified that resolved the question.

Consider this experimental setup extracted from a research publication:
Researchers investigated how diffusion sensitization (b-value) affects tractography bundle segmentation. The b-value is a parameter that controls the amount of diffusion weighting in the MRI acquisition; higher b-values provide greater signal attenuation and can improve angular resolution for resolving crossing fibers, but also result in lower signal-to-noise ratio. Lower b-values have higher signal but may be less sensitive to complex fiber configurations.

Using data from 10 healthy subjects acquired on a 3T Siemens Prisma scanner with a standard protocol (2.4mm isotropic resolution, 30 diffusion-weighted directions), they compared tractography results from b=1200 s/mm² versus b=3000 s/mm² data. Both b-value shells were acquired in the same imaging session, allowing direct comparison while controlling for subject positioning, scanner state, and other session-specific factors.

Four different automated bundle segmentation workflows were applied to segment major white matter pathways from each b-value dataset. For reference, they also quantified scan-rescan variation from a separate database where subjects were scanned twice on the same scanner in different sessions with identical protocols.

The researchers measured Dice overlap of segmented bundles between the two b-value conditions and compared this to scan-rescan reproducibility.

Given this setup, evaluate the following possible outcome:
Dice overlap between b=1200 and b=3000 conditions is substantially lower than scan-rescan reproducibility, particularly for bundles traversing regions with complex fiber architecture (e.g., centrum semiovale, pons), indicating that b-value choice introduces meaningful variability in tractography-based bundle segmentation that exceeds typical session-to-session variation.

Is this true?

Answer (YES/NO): NO